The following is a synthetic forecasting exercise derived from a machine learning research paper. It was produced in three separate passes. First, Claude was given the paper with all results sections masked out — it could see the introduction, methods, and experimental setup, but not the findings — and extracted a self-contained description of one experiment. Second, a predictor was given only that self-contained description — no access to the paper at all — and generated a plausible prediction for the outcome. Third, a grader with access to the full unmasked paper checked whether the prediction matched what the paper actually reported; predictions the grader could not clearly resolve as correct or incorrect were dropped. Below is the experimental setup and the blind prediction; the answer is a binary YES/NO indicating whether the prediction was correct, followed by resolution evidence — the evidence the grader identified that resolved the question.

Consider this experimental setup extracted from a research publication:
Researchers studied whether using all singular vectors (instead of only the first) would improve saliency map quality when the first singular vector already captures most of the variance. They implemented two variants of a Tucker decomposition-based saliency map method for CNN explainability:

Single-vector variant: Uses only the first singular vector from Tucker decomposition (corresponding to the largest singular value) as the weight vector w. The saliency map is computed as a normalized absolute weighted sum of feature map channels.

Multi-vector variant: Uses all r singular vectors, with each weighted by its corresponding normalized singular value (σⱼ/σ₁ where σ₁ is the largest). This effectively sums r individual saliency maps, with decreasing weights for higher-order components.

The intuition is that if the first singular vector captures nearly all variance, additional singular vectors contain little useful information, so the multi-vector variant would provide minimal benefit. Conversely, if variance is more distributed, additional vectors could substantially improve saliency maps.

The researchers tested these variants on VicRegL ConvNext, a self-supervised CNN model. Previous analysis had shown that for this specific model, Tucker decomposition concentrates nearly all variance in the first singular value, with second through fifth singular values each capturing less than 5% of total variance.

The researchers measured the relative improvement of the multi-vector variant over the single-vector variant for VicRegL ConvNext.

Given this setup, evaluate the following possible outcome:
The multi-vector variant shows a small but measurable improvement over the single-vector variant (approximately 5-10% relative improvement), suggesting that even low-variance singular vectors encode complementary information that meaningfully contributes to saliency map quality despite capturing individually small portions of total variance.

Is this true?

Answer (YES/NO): NO